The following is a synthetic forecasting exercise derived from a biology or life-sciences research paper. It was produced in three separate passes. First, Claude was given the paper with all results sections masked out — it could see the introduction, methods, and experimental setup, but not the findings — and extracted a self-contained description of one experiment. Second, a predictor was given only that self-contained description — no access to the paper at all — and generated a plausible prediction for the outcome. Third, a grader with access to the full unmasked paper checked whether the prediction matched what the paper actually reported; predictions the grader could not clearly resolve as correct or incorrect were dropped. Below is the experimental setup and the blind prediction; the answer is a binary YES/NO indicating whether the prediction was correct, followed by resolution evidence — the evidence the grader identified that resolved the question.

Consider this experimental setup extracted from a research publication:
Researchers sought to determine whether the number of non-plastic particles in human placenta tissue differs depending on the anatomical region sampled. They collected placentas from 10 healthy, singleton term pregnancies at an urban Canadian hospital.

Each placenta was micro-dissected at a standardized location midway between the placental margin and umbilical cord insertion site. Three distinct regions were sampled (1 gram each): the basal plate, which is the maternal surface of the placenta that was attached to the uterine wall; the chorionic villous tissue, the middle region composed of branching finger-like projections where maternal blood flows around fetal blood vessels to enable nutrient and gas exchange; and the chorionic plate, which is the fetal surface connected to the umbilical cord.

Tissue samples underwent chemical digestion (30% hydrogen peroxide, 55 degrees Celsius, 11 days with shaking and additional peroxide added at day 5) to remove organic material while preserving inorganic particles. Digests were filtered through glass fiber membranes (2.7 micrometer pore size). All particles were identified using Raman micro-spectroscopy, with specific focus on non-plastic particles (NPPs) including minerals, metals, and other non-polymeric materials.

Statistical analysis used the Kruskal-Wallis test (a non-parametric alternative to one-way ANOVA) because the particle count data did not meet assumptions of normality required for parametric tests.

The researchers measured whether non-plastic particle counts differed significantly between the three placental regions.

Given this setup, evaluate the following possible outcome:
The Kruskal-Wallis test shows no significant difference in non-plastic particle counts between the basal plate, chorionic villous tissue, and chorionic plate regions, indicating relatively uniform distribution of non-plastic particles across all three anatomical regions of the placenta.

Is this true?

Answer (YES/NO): YES